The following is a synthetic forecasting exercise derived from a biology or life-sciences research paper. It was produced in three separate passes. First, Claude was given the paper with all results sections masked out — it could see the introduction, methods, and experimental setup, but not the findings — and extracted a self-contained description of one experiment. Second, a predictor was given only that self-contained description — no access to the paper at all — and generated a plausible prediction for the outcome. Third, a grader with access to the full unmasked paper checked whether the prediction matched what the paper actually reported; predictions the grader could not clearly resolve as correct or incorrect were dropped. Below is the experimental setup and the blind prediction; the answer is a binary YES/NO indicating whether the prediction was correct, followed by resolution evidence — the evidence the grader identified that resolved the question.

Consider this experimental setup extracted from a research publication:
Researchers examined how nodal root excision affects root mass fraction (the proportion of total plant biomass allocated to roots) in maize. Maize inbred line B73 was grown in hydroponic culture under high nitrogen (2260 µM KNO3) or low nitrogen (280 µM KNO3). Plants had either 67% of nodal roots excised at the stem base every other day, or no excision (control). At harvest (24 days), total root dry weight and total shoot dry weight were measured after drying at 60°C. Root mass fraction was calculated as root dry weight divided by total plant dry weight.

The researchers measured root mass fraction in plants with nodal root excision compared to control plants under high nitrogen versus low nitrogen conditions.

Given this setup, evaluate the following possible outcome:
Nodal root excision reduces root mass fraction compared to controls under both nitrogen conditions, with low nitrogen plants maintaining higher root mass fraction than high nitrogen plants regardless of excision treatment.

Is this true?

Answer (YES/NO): NO